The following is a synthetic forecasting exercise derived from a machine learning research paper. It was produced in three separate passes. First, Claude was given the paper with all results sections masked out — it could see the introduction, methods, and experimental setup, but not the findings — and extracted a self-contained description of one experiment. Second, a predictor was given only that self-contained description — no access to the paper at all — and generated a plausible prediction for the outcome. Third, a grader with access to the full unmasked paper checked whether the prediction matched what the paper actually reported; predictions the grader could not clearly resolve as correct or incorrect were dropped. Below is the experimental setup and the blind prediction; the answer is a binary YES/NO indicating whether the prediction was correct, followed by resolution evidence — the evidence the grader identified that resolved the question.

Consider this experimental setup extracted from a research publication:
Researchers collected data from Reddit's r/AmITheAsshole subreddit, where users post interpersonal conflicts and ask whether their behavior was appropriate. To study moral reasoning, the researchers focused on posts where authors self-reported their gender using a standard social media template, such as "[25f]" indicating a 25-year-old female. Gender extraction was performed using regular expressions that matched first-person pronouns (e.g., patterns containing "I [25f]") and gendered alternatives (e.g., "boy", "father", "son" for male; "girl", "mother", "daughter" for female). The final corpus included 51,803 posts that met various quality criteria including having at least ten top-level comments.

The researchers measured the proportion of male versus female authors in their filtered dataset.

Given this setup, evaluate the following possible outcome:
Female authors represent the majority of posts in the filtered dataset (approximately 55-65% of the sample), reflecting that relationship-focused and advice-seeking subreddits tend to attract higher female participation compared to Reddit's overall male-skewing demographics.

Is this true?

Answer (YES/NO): NO